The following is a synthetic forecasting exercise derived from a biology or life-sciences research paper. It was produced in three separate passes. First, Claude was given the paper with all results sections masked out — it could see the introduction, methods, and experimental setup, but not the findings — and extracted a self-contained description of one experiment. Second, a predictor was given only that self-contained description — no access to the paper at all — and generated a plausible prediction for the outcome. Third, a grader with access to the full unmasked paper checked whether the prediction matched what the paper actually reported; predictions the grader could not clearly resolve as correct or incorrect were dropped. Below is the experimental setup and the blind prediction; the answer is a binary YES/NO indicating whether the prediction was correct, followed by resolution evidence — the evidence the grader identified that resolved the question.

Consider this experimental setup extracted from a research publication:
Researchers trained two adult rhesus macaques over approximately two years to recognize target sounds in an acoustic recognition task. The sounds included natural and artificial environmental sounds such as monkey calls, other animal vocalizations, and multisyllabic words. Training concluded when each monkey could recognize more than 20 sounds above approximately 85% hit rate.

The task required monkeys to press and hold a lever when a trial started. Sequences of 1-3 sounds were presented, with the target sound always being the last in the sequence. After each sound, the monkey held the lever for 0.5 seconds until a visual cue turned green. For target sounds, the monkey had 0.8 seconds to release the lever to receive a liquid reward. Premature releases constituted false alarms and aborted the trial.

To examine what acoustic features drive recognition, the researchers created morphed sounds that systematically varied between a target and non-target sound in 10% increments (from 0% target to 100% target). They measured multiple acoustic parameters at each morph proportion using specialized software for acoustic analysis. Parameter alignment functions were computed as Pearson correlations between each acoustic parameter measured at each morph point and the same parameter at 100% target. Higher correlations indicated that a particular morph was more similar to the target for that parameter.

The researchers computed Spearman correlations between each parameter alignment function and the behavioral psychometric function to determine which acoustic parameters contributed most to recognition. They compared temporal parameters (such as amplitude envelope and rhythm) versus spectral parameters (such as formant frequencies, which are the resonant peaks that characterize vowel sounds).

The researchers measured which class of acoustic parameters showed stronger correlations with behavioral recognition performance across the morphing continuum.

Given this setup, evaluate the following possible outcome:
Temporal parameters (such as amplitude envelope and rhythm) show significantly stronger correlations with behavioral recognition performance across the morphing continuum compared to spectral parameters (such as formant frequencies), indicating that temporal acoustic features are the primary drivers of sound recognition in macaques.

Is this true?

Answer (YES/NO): NO